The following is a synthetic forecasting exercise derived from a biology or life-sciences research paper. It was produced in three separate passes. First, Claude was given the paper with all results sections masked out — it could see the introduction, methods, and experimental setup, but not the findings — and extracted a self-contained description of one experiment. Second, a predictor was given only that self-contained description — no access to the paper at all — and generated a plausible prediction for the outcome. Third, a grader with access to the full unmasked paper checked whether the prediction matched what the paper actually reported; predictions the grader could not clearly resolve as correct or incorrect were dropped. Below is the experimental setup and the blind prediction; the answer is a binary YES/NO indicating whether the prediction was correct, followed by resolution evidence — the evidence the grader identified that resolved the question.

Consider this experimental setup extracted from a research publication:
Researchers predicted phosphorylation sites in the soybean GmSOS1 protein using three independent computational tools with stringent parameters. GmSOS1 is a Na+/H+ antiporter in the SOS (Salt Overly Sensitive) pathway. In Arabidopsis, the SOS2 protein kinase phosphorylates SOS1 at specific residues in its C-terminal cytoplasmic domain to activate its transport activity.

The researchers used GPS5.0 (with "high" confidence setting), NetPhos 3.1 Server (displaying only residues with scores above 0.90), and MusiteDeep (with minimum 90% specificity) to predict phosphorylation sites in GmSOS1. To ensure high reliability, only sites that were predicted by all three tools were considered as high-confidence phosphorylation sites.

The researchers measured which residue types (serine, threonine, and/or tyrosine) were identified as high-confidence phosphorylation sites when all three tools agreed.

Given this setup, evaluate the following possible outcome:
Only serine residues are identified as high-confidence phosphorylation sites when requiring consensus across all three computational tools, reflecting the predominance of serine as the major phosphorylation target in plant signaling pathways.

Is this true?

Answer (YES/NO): YES